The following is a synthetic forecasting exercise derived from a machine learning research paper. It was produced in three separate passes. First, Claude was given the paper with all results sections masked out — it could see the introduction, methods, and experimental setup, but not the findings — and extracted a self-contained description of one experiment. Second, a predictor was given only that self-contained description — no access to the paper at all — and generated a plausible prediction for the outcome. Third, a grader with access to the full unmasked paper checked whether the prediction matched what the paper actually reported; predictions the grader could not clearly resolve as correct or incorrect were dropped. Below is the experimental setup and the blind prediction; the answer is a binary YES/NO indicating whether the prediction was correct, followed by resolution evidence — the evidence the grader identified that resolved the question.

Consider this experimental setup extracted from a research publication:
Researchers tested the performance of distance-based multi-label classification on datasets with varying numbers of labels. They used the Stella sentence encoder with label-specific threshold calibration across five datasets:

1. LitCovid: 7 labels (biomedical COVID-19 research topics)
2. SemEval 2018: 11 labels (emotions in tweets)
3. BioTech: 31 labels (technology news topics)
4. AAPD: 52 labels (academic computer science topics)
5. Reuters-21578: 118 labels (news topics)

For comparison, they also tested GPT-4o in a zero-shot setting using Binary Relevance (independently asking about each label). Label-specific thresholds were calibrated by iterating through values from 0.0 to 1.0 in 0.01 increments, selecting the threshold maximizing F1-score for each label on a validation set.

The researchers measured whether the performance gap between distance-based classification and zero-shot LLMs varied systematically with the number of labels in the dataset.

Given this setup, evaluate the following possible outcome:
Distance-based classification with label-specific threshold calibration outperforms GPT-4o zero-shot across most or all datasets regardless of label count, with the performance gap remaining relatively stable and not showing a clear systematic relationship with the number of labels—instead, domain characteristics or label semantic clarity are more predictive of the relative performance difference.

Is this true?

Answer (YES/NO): NO